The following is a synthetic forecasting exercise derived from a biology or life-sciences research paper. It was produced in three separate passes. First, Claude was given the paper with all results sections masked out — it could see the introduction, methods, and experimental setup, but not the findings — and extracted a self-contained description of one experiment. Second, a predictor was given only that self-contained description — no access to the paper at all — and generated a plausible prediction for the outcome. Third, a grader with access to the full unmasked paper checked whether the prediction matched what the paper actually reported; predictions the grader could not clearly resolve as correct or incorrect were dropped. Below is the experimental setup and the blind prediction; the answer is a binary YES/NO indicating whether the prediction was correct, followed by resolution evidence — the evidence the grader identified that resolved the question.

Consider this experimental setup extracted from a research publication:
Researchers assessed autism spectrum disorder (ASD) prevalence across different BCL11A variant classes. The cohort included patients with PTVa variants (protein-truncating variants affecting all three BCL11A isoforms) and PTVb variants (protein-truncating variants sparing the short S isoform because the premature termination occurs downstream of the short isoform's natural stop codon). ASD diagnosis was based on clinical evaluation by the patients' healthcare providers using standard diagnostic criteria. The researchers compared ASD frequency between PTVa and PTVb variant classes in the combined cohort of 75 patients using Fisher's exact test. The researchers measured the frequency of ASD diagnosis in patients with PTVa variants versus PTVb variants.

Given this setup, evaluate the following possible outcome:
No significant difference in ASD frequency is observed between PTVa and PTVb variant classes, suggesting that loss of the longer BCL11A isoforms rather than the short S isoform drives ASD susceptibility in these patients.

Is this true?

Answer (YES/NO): YES